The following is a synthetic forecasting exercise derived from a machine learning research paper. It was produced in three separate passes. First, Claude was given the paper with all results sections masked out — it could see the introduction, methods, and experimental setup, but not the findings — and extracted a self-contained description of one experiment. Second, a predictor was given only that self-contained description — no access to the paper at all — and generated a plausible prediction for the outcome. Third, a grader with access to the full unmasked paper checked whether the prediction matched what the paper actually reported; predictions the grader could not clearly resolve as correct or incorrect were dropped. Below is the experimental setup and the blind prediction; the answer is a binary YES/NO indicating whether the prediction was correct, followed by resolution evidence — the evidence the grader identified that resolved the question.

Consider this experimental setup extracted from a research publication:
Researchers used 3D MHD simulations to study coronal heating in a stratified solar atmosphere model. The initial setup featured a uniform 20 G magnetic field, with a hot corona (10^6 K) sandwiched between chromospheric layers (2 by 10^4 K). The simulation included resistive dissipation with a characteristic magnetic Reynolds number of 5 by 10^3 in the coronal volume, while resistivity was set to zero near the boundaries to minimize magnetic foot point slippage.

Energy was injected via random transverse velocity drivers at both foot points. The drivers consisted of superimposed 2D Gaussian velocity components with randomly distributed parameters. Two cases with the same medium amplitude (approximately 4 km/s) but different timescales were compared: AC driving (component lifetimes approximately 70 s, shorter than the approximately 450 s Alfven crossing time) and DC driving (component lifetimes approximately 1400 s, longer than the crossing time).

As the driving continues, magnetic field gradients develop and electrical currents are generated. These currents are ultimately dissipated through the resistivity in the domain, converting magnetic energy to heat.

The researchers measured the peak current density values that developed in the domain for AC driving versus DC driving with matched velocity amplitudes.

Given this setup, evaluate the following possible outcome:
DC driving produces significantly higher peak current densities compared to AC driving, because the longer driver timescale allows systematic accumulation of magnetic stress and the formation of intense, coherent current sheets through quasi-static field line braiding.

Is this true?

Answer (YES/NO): YES